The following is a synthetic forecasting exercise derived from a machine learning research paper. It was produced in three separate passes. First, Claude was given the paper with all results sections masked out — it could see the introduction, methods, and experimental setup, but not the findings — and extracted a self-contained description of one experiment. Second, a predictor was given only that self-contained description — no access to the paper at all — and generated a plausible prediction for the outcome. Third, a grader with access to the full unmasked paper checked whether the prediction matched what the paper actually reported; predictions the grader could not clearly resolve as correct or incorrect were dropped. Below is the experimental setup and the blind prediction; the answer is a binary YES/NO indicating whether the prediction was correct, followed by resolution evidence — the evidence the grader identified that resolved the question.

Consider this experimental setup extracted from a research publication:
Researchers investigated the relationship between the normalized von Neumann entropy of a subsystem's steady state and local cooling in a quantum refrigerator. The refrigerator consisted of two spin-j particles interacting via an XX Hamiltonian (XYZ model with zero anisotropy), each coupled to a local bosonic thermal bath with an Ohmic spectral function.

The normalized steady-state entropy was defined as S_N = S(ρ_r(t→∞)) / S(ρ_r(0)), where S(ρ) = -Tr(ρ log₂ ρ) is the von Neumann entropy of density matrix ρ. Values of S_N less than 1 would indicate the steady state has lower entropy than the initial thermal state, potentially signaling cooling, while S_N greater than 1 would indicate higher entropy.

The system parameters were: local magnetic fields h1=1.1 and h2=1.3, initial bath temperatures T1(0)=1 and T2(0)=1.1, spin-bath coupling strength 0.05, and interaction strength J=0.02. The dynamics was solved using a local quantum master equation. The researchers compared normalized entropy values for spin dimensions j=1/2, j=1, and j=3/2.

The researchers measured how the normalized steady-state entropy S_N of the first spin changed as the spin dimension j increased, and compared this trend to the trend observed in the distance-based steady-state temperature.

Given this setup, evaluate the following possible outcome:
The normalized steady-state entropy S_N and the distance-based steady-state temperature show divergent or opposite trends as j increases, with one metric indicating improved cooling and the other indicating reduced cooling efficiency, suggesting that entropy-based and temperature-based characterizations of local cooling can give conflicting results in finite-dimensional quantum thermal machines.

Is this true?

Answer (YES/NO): NO